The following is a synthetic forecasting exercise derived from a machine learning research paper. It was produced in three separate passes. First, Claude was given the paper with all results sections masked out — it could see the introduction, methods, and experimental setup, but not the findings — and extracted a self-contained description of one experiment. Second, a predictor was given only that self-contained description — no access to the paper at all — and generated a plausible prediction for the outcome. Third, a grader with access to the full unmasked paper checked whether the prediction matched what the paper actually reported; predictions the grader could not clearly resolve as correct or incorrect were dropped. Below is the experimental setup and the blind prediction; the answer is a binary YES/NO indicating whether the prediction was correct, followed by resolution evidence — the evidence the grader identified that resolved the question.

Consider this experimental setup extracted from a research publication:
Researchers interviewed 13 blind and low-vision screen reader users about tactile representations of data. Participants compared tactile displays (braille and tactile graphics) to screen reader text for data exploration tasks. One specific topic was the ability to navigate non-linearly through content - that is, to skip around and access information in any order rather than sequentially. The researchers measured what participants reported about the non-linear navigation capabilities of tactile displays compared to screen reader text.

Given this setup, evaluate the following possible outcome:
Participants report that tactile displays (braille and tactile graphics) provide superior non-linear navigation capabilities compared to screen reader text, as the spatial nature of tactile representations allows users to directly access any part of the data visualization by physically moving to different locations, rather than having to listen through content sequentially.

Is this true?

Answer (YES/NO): YES